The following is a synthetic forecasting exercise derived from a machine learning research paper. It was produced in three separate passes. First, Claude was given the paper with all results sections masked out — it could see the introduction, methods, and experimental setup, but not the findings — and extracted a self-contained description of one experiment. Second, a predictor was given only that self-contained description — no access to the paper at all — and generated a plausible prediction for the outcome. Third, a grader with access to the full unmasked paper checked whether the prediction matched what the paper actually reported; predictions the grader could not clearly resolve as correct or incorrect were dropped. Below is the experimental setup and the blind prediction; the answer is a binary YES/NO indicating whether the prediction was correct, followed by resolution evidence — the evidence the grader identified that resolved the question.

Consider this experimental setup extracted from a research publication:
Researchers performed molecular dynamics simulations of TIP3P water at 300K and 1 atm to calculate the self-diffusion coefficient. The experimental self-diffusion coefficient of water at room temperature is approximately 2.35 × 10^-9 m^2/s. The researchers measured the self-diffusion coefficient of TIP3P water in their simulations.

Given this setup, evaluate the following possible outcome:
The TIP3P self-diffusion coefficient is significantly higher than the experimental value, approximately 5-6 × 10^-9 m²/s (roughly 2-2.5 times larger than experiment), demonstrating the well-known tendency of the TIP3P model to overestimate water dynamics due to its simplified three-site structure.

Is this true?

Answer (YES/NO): NO